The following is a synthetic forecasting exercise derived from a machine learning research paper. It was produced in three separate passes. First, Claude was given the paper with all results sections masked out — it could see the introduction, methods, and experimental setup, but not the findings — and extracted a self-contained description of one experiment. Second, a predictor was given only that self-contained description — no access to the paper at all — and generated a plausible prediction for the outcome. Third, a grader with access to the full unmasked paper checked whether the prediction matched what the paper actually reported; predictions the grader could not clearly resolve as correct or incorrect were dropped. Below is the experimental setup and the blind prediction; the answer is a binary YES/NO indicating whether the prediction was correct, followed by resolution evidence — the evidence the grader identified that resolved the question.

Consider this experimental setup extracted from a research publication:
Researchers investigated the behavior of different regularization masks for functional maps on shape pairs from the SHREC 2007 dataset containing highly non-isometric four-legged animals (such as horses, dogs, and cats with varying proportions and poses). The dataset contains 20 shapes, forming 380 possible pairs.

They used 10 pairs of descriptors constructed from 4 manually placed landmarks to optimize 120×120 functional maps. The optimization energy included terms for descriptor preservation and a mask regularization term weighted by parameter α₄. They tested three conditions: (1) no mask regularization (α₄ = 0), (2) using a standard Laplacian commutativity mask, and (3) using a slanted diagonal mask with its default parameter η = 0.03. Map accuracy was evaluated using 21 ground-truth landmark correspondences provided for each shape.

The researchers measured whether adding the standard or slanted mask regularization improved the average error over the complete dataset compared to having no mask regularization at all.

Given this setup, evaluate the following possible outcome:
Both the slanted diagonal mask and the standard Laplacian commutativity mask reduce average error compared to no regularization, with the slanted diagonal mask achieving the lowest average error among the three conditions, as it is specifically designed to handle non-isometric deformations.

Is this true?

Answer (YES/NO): NO